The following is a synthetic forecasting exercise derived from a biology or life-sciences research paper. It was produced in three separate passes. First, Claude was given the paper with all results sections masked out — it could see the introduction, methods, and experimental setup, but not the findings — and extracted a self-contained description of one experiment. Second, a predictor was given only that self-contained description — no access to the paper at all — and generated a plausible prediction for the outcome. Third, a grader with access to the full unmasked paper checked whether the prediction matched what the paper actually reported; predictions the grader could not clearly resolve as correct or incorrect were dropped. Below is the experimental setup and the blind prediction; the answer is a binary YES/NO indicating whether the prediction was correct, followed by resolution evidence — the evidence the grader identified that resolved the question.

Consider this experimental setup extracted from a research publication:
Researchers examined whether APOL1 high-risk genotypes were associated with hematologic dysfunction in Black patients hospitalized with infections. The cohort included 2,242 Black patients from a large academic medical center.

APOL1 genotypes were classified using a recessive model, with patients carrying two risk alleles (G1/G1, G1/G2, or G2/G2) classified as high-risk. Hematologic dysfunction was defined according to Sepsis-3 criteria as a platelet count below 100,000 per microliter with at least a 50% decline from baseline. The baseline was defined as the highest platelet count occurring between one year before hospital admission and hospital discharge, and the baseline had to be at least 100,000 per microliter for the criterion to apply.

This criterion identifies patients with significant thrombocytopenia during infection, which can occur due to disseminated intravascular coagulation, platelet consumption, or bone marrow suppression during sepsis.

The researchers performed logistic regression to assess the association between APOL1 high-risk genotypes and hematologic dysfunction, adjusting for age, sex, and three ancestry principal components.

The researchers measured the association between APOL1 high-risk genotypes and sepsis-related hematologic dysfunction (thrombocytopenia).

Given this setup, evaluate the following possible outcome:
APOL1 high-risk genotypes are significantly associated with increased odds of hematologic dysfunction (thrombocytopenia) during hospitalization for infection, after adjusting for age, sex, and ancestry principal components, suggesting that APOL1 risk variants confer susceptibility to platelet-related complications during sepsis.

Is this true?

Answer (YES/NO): NO